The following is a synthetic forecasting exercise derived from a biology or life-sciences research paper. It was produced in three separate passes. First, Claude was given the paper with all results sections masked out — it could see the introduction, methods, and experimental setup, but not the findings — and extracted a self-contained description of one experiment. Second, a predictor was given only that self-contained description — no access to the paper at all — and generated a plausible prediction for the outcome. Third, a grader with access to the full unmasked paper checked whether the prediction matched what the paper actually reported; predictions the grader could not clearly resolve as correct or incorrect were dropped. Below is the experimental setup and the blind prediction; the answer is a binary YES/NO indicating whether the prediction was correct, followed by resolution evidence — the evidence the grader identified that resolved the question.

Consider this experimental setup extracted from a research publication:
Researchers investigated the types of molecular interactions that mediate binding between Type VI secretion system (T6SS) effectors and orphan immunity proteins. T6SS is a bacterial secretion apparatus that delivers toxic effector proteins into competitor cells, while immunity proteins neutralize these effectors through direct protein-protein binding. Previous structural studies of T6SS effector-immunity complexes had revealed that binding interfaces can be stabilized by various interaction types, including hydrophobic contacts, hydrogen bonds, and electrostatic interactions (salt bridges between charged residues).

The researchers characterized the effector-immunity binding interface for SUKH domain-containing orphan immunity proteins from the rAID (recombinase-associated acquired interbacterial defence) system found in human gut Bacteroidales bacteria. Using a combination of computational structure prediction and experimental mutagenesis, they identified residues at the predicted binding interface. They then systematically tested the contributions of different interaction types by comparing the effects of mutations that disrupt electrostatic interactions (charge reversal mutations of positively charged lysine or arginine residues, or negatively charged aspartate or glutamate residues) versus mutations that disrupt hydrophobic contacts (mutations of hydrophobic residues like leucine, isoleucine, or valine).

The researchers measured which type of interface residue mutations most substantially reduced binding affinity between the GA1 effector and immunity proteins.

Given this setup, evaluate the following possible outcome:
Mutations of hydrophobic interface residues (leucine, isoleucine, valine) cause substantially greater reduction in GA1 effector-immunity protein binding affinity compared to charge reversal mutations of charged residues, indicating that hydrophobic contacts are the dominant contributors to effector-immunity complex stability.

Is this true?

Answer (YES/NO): NO